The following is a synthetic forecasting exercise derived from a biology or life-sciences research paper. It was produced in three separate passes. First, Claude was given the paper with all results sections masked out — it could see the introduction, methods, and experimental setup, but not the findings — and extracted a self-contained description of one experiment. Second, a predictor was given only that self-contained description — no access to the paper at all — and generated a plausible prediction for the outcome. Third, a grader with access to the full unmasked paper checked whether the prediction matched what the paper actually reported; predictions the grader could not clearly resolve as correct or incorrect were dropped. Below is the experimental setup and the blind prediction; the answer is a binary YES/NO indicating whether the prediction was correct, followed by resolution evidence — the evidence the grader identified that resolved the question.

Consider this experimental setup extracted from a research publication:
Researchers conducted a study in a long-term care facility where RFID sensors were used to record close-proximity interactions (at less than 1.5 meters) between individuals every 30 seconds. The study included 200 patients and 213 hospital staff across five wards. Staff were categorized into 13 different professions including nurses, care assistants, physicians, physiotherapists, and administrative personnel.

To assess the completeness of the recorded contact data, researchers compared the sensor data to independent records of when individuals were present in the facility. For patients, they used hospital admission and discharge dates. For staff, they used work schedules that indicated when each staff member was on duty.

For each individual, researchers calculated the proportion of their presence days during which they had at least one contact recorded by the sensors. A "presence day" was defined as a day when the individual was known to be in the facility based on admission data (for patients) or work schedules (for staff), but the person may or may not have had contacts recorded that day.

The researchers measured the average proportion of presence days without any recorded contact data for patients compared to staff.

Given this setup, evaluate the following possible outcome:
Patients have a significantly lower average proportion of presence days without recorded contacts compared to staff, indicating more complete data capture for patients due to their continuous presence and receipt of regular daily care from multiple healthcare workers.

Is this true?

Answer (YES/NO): NO